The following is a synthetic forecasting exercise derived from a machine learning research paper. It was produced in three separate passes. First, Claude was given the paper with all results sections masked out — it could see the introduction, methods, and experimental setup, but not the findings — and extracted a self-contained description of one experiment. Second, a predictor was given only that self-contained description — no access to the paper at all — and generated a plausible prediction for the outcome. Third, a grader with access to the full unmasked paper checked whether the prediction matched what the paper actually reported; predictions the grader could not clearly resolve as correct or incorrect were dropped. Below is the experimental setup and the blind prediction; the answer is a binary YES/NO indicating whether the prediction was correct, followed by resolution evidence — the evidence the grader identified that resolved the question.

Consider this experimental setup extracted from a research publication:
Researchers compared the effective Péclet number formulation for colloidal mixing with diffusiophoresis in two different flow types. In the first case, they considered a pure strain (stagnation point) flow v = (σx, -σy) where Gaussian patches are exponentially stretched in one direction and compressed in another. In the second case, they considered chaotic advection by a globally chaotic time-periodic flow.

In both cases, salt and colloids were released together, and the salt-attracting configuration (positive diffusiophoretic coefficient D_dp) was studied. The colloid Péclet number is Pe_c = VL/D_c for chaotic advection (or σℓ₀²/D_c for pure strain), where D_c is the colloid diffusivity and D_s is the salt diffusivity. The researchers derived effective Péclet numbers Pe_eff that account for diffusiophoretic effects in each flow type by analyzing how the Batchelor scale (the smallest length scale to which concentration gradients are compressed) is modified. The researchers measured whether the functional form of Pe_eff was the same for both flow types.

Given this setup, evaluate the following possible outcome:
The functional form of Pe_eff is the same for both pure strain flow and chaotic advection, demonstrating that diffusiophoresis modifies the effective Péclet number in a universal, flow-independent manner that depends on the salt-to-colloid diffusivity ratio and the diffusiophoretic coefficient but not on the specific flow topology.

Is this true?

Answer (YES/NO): NO